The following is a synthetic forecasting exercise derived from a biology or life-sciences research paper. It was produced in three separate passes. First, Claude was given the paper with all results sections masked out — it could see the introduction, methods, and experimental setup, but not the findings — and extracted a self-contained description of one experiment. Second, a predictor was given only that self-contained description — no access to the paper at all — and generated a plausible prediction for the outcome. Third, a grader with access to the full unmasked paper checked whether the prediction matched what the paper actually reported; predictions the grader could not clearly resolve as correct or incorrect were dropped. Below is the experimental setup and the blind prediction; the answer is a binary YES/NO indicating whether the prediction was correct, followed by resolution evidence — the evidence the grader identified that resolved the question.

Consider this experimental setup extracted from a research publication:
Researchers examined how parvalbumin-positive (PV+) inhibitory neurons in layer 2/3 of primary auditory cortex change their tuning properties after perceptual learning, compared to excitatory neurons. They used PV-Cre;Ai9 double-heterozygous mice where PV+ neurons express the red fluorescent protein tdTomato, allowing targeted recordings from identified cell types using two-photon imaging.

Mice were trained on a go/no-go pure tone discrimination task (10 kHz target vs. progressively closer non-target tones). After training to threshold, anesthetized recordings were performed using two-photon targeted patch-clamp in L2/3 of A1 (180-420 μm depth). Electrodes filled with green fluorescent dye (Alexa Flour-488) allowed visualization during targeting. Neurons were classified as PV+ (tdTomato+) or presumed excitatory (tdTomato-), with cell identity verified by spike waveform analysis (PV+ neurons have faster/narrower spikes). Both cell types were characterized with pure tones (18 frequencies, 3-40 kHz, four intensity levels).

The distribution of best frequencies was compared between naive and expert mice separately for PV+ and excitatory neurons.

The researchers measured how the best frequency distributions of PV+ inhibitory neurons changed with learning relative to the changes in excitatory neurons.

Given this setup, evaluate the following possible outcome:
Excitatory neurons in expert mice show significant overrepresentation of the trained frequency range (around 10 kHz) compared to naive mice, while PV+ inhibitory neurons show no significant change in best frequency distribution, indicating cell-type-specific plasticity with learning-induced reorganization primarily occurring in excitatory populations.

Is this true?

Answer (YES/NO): NO